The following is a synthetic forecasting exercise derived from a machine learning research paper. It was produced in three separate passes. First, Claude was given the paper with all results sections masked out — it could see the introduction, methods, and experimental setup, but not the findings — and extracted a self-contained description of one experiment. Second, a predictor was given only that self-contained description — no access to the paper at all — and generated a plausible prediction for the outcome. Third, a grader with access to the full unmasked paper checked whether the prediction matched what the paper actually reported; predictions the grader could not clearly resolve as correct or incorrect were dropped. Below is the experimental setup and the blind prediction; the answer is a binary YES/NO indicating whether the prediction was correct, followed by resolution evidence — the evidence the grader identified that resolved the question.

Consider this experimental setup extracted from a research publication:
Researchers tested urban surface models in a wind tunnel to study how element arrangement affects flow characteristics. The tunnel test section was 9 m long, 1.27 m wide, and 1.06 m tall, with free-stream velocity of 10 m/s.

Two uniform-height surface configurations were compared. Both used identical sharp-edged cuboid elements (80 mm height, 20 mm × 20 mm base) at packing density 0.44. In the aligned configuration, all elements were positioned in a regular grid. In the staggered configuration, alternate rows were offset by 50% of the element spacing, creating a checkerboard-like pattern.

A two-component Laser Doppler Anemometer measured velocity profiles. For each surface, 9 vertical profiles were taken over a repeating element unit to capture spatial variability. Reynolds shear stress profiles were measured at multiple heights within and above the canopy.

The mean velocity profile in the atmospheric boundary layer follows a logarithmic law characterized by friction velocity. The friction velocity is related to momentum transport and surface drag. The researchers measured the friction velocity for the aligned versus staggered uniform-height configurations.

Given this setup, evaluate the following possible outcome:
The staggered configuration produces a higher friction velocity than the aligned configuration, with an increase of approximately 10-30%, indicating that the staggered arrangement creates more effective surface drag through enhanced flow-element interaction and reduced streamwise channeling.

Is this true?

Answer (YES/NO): NO